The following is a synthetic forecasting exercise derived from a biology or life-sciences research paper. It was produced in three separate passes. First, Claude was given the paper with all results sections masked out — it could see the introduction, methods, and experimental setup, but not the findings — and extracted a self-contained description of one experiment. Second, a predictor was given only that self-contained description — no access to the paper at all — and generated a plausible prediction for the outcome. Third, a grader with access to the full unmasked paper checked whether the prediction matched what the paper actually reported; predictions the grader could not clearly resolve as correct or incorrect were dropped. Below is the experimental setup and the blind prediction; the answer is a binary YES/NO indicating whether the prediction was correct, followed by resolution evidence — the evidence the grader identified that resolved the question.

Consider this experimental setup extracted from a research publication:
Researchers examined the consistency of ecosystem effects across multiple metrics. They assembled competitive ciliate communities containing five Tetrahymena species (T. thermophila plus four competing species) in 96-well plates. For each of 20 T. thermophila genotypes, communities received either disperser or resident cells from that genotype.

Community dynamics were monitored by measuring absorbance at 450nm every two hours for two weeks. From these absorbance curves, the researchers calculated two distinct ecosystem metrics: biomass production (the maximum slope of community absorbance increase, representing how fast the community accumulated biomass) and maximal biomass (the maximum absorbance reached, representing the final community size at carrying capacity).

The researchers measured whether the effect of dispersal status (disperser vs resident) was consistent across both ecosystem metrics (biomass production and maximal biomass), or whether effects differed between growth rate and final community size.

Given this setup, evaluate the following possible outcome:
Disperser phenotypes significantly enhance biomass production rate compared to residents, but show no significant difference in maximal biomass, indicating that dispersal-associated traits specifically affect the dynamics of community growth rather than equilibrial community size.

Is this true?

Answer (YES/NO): NO